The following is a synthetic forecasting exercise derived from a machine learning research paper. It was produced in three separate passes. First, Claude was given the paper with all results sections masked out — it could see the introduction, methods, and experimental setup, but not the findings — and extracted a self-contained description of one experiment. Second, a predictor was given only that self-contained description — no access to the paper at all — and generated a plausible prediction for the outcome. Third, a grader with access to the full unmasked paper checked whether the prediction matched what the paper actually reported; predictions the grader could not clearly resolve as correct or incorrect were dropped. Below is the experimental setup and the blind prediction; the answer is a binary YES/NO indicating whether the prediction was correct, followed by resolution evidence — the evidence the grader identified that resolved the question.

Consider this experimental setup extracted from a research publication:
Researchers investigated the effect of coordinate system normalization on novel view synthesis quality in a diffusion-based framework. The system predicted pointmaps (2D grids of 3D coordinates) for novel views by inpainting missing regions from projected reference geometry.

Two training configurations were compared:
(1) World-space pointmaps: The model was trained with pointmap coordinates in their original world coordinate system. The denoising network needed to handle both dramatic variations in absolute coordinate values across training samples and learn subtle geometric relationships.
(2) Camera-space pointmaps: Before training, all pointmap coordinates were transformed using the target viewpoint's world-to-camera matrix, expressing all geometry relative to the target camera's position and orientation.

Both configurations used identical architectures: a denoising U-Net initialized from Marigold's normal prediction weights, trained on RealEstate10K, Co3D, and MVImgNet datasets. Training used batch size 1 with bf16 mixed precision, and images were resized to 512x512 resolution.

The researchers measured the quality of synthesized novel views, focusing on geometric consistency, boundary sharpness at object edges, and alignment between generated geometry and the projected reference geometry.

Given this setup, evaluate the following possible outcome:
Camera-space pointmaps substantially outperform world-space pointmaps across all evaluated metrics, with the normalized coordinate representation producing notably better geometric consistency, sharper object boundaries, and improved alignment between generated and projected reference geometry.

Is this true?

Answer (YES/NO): YES